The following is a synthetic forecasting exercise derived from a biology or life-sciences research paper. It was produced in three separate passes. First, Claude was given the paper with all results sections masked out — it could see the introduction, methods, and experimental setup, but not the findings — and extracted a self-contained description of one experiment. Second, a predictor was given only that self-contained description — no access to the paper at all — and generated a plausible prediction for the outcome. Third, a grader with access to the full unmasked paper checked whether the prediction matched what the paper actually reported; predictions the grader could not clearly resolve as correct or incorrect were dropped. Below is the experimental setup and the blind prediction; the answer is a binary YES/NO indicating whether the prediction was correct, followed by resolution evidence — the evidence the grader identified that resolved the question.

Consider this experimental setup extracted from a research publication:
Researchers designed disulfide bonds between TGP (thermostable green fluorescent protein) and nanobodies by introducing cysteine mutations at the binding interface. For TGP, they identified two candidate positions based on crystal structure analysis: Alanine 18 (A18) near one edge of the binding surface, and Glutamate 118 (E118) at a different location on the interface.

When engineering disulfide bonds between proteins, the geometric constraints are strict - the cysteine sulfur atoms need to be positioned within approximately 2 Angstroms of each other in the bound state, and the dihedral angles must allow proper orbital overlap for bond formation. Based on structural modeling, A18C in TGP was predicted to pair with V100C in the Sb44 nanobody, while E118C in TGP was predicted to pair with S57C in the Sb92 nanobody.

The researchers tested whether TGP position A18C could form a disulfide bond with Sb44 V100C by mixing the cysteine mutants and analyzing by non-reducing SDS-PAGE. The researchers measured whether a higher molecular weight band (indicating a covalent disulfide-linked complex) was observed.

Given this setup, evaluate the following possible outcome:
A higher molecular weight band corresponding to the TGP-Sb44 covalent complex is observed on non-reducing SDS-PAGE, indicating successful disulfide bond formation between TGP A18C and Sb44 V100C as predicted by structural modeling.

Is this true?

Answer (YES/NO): YES